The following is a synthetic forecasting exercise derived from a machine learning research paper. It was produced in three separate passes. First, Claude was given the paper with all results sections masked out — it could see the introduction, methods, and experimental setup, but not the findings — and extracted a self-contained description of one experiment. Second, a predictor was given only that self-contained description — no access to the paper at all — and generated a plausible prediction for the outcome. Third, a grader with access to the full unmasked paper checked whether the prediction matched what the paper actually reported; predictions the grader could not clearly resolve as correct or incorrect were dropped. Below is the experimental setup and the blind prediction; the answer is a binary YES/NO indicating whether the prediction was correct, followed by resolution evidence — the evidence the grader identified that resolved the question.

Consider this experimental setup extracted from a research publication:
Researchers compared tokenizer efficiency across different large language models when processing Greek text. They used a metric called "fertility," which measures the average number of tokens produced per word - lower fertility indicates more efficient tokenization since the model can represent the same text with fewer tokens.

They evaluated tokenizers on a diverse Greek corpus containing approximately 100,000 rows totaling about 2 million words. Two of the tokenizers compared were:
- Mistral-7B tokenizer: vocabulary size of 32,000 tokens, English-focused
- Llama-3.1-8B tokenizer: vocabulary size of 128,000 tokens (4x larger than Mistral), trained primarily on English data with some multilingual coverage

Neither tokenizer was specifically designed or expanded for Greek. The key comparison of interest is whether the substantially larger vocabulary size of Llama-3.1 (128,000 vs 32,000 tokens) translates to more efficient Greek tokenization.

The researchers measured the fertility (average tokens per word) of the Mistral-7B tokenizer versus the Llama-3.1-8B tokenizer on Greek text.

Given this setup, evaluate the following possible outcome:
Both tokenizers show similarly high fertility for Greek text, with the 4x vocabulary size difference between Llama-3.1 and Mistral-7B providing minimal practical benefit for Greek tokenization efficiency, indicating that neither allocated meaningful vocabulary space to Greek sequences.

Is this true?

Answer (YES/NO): NO